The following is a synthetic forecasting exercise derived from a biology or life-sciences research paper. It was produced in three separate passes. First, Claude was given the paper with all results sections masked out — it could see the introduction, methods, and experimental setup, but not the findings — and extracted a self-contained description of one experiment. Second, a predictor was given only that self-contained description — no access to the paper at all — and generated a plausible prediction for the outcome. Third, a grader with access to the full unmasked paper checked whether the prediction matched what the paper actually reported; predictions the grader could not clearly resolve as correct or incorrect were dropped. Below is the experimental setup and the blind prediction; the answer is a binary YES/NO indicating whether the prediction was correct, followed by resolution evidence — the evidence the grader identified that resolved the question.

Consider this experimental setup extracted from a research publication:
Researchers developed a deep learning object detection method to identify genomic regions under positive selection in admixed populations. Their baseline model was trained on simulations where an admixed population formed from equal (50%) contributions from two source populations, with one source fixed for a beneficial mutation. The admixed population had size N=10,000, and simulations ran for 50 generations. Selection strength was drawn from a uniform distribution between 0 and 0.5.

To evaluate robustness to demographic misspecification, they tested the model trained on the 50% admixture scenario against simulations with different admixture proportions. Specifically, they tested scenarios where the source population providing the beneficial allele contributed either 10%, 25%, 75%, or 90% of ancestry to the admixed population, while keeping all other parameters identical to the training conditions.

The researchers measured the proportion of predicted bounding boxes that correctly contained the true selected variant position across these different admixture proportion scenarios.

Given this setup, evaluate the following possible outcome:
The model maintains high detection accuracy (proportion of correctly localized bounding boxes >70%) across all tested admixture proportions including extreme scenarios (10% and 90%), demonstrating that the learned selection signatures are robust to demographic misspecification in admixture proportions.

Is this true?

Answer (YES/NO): NO